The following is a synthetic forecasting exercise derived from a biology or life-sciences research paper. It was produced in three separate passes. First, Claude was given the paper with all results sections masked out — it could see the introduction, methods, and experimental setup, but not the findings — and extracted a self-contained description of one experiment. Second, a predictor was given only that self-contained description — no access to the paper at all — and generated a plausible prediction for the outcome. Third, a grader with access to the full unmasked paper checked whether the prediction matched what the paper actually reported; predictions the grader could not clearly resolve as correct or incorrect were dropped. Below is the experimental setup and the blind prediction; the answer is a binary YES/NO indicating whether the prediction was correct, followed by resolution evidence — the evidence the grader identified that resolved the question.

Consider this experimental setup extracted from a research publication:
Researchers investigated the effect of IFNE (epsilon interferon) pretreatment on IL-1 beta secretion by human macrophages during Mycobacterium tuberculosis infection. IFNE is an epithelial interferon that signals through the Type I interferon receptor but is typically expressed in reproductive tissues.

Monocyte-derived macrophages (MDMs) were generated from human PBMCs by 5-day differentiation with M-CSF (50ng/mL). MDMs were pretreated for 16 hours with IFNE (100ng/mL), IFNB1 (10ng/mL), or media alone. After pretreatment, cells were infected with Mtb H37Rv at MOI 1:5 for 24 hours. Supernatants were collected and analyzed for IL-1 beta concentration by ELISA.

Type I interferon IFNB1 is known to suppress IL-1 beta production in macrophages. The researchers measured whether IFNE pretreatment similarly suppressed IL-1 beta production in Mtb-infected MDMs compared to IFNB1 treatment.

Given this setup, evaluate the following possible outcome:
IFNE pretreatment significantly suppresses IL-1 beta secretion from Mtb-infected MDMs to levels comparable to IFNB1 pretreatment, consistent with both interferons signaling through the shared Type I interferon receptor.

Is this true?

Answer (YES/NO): NO